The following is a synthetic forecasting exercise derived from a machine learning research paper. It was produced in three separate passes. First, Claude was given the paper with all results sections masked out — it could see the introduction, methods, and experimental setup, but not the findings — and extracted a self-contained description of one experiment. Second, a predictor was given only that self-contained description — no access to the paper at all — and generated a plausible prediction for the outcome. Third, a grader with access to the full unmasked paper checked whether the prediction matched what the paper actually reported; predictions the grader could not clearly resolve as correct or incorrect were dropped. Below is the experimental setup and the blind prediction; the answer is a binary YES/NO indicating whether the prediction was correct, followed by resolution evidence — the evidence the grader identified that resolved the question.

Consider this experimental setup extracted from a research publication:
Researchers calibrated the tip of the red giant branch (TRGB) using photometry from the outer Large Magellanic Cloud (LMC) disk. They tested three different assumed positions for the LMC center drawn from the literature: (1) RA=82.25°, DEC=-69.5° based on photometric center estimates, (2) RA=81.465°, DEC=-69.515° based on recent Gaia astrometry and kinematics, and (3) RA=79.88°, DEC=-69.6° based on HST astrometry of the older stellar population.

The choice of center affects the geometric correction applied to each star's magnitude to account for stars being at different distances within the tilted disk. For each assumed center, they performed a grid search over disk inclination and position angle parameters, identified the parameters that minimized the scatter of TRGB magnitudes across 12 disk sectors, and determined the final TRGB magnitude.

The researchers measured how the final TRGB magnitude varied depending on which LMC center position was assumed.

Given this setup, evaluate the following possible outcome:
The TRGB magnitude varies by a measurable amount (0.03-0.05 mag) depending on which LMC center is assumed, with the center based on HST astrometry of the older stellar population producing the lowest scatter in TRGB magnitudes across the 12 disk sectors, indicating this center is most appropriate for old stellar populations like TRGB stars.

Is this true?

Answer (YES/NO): NO